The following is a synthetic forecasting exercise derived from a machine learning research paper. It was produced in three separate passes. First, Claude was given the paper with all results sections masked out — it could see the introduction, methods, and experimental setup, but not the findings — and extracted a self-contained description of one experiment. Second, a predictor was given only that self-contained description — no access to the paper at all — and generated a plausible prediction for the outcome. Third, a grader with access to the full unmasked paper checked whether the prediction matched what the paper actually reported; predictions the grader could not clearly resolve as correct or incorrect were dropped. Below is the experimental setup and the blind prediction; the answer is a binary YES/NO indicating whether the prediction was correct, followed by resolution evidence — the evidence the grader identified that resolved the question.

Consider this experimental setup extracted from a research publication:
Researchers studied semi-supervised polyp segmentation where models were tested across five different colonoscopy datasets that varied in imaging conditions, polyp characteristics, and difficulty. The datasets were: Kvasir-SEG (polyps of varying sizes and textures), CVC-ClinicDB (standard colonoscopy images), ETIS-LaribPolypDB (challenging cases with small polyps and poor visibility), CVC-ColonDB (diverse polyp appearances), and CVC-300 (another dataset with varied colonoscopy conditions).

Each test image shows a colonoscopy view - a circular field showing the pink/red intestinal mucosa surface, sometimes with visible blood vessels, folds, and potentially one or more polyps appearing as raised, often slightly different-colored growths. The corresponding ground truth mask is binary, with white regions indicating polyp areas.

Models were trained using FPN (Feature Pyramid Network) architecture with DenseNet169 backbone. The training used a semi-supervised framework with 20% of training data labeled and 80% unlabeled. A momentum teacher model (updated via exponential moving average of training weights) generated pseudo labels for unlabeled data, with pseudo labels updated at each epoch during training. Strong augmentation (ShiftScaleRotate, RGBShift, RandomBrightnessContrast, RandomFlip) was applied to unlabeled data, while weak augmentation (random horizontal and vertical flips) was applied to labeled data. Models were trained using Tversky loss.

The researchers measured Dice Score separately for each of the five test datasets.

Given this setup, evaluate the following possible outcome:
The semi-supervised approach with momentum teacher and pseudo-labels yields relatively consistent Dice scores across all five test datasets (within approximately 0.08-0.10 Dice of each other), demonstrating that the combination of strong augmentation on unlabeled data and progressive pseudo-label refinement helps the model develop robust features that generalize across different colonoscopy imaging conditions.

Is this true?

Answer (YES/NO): NO